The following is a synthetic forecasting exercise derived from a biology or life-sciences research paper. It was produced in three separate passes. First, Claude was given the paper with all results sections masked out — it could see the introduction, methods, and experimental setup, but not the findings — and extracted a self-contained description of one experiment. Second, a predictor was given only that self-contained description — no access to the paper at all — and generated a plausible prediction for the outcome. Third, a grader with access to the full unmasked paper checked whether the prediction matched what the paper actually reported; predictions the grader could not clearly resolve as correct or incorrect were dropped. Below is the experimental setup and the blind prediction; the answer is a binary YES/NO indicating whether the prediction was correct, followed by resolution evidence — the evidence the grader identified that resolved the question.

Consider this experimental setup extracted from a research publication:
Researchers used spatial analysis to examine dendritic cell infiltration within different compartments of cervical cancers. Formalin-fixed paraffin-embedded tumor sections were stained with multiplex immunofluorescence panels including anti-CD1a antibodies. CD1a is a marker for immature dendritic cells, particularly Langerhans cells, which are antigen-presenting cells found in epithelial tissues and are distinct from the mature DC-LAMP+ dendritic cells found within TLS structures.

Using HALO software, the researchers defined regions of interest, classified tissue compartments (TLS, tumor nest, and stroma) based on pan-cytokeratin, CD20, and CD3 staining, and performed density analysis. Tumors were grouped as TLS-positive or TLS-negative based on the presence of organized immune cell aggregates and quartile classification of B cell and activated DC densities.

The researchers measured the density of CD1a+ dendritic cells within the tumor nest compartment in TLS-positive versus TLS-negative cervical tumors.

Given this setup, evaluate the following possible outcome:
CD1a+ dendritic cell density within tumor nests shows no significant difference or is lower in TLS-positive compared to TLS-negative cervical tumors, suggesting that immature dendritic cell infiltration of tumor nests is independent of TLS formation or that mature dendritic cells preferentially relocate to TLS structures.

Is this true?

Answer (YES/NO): YES